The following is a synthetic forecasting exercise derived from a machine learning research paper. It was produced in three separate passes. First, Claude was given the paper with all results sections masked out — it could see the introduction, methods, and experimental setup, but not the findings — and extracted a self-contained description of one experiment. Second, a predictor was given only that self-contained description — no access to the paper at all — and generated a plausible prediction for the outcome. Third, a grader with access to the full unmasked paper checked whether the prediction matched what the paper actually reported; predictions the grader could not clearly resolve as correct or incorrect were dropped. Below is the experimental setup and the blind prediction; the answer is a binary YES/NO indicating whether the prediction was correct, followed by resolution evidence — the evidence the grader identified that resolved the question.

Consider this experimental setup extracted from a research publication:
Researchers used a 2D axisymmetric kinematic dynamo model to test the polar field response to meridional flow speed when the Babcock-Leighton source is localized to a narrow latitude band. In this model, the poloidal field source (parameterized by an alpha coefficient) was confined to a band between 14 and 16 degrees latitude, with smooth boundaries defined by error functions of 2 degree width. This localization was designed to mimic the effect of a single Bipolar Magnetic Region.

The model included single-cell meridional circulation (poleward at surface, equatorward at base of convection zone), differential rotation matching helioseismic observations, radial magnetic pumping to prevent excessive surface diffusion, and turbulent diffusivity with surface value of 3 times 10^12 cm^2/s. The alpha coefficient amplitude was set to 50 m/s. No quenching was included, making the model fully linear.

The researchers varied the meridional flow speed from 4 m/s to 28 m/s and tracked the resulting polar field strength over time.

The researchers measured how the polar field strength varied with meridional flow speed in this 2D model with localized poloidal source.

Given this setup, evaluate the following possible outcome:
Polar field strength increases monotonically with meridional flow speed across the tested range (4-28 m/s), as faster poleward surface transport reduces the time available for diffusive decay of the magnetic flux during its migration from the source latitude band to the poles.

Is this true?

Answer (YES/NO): YES